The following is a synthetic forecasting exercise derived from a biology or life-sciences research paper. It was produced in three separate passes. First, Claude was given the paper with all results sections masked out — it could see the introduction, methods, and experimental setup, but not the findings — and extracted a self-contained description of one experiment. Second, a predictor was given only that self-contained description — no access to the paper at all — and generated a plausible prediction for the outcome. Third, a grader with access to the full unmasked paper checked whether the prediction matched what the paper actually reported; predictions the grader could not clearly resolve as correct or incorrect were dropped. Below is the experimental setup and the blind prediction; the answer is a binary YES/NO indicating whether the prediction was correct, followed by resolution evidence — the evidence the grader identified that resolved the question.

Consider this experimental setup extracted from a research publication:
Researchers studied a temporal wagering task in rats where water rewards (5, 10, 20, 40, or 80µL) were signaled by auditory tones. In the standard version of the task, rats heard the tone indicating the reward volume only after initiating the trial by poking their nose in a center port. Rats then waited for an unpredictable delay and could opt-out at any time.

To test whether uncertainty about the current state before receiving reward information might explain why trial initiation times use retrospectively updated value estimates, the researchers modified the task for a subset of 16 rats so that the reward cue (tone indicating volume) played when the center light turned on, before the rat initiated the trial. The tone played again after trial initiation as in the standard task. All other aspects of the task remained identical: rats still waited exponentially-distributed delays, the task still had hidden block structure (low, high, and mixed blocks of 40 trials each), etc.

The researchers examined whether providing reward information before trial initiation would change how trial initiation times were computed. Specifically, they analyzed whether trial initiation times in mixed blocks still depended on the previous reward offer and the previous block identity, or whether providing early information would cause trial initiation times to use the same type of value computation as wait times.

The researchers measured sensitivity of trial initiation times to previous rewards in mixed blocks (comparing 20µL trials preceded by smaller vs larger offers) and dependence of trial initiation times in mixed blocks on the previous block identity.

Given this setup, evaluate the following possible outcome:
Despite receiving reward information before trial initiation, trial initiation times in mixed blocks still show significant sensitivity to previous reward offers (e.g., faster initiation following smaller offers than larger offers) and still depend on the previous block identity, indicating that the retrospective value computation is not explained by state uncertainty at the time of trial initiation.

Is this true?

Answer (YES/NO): YES